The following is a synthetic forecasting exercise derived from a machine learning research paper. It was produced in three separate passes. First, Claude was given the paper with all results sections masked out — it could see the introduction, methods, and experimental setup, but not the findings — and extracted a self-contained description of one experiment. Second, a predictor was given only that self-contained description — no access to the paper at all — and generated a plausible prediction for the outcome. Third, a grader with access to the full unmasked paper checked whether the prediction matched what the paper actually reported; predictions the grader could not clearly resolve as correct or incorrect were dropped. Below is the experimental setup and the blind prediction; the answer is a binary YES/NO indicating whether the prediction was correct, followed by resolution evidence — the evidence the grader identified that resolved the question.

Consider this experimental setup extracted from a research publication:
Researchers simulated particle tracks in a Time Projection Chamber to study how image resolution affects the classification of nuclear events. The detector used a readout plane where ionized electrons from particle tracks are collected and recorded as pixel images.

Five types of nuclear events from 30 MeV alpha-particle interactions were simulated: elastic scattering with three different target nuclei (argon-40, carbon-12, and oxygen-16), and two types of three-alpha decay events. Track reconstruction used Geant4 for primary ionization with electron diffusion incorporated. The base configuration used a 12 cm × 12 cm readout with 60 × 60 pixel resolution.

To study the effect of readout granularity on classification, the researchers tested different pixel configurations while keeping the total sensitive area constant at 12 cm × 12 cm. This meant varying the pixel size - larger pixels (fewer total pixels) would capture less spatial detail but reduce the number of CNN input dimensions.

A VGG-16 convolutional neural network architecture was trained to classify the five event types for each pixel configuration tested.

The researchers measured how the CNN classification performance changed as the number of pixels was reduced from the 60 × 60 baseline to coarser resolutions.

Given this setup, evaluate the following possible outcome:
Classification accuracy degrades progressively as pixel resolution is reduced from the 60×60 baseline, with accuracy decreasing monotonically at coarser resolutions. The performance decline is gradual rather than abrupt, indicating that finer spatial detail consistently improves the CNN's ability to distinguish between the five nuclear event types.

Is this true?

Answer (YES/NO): NO